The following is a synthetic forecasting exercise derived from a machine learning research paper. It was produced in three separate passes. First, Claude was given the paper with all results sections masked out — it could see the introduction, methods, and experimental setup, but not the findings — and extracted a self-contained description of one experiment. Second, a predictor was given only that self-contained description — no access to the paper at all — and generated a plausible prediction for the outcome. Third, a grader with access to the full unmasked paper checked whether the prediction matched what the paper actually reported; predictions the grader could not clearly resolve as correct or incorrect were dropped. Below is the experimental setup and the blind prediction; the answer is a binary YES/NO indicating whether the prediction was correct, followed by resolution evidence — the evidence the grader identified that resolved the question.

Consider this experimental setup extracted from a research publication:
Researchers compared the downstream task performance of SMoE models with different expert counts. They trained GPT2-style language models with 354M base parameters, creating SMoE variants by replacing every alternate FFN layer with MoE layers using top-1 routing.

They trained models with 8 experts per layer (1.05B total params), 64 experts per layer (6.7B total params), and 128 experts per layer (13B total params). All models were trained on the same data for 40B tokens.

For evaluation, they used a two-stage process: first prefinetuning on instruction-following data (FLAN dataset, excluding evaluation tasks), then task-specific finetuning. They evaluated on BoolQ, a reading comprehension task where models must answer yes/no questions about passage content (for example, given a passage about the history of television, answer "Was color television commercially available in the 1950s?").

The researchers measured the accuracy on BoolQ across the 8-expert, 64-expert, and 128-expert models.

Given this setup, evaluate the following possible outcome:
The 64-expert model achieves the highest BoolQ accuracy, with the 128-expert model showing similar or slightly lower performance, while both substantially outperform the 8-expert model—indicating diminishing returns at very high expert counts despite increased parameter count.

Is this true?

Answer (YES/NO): NO